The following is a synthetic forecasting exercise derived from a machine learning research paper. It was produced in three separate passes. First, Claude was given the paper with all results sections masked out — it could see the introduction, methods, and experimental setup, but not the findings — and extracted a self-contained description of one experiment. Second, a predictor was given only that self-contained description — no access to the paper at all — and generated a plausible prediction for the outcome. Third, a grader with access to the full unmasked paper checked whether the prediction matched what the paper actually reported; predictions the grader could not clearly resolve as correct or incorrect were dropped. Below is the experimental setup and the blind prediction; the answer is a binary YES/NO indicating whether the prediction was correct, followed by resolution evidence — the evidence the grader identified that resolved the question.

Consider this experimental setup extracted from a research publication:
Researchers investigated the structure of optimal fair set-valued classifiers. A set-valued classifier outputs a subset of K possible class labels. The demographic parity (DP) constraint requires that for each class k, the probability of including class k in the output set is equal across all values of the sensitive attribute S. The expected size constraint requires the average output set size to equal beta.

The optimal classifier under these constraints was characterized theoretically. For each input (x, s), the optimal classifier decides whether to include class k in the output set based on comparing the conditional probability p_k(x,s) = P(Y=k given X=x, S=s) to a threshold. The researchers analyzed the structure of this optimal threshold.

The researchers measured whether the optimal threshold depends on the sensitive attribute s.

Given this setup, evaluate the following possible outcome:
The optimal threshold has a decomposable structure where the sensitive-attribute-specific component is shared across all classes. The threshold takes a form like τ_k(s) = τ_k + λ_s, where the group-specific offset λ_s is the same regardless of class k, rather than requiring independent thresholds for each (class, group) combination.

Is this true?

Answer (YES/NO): NO